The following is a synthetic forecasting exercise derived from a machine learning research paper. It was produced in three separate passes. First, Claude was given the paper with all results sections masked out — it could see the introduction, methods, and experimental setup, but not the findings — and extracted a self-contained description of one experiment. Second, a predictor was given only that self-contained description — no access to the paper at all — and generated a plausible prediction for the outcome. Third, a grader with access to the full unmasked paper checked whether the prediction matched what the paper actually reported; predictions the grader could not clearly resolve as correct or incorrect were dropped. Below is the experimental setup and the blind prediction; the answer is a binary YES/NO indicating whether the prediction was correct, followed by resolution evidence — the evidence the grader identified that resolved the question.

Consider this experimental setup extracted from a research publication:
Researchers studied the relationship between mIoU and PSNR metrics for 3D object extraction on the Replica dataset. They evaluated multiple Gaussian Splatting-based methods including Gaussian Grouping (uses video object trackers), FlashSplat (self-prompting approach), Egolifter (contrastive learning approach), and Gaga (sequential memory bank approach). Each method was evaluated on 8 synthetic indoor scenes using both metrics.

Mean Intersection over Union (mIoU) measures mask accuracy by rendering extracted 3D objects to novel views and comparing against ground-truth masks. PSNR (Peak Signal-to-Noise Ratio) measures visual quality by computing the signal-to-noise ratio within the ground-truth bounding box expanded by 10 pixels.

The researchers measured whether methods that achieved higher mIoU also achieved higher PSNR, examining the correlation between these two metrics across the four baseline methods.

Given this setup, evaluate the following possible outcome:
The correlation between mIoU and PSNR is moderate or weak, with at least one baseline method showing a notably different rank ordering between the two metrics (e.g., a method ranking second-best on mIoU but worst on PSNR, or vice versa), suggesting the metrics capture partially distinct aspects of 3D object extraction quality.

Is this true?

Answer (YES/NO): NO